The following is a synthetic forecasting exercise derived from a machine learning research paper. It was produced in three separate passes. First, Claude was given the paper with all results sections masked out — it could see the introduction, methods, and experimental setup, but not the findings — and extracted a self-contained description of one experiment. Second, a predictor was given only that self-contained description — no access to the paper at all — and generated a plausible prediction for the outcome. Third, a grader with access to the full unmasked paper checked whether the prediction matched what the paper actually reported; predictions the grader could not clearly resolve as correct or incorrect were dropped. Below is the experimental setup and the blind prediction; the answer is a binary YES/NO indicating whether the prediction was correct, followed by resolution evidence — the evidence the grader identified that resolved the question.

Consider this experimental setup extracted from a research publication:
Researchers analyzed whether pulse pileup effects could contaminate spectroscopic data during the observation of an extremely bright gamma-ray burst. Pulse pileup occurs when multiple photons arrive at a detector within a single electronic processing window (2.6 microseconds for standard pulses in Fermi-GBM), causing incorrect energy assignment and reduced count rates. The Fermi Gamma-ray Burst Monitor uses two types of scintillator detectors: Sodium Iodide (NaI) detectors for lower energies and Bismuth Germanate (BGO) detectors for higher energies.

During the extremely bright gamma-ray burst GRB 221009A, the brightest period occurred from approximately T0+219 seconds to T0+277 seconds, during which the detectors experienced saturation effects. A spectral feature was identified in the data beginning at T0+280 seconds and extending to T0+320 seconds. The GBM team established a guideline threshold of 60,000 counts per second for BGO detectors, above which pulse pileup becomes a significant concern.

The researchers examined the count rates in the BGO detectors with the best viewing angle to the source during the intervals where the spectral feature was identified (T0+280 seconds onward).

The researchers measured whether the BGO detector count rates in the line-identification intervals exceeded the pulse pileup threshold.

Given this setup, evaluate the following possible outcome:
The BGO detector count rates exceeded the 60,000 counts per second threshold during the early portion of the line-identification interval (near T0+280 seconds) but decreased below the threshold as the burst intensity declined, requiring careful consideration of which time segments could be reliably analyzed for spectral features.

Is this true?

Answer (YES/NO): NO